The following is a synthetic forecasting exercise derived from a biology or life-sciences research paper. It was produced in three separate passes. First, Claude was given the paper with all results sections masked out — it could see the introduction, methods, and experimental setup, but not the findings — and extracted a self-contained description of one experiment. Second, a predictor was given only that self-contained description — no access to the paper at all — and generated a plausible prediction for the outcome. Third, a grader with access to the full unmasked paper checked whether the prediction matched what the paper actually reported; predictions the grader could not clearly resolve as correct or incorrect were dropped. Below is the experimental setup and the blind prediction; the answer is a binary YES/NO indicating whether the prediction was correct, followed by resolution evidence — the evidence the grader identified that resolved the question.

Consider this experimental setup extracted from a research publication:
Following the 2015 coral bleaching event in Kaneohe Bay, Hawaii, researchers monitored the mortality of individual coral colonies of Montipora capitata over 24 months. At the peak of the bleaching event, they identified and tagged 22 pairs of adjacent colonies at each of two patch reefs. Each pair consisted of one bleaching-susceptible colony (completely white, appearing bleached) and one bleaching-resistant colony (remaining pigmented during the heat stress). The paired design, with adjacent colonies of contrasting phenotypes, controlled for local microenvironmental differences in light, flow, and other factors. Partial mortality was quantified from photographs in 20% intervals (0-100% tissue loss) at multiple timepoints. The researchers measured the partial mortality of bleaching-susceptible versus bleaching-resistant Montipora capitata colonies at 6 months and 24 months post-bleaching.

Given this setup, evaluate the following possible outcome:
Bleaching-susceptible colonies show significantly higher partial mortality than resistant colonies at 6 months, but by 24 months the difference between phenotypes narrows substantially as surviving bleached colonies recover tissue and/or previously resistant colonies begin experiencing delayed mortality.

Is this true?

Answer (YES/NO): YES